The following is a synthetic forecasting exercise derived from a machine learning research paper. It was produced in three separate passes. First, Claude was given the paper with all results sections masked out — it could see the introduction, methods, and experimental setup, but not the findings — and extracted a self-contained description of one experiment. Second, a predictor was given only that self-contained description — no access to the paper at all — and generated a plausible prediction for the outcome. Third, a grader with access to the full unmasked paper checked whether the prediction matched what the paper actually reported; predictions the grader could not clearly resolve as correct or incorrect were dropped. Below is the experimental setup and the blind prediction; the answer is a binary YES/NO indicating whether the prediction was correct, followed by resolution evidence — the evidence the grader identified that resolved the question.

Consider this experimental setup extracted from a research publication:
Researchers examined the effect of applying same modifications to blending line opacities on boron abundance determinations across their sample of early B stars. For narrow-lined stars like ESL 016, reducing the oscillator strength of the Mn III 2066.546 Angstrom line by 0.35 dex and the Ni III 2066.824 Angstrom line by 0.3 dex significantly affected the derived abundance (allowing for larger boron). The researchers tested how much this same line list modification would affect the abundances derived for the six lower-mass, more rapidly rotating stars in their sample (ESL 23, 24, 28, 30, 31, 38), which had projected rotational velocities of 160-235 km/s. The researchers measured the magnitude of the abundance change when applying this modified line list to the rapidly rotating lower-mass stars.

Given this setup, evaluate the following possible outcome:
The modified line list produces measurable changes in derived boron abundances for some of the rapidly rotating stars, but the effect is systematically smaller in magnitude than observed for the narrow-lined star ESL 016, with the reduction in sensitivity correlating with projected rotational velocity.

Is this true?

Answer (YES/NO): YES